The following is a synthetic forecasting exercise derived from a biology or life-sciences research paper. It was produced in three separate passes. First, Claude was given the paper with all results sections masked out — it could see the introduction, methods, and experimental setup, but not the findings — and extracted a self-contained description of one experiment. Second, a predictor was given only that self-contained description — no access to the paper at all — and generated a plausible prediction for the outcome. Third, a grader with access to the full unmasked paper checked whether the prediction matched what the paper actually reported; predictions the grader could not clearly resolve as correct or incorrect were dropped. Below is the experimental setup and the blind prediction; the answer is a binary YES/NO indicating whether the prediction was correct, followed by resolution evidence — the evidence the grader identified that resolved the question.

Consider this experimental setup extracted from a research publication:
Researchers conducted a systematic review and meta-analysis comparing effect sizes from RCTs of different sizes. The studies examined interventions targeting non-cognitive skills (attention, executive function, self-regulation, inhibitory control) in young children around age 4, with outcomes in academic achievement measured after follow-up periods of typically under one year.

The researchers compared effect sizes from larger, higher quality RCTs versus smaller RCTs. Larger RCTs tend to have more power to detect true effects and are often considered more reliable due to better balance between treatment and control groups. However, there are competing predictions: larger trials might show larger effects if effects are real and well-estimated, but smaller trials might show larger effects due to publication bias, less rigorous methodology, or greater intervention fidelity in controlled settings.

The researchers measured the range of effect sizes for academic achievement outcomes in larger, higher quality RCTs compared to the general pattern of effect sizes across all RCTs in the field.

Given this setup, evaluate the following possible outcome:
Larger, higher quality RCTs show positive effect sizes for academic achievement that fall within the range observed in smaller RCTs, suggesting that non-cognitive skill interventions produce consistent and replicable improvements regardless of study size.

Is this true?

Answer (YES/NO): NO